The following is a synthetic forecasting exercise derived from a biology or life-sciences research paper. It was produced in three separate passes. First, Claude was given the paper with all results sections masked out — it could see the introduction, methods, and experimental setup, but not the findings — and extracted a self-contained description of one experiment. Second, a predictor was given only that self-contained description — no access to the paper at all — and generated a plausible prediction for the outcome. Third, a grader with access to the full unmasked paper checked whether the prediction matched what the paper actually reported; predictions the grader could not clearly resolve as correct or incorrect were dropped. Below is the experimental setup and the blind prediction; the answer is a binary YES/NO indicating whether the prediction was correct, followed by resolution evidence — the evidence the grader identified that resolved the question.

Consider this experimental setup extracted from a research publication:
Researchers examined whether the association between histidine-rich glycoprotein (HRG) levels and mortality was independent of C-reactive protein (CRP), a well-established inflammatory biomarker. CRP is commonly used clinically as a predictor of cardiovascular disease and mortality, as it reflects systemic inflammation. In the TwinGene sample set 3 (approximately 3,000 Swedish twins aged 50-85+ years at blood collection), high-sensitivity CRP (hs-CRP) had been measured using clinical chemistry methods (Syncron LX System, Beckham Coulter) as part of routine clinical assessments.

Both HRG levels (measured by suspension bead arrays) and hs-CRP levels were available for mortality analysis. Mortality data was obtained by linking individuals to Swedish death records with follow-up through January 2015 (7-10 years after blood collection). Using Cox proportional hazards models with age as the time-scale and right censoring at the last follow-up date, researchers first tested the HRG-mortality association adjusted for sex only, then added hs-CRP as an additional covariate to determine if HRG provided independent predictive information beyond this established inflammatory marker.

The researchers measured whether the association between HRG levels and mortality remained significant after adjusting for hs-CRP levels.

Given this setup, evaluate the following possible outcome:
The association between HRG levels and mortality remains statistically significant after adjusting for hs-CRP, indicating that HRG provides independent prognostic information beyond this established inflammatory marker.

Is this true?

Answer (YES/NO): YES